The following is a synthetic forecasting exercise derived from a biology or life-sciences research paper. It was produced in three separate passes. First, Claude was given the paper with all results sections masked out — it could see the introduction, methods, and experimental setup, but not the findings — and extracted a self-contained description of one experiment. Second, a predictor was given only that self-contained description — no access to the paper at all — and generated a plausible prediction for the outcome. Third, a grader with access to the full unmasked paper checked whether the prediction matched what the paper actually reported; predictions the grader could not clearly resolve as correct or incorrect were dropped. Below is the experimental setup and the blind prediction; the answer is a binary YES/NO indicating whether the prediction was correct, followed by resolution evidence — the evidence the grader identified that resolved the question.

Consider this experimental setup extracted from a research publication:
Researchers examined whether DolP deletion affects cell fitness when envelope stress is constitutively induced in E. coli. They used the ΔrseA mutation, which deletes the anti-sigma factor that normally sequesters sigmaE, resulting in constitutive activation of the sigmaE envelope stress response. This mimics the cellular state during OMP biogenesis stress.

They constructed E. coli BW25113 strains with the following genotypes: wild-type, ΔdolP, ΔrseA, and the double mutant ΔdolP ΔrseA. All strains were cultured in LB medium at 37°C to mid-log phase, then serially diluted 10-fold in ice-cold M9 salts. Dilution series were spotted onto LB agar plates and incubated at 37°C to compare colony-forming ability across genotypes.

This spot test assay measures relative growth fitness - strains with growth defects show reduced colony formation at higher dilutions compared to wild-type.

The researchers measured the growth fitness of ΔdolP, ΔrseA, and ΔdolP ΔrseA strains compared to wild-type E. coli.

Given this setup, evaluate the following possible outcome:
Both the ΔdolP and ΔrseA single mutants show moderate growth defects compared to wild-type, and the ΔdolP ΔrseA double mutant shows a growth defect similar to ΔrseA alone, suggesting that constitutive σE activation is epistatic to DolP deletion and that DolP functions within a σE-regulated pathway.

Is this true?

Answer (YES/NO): NO